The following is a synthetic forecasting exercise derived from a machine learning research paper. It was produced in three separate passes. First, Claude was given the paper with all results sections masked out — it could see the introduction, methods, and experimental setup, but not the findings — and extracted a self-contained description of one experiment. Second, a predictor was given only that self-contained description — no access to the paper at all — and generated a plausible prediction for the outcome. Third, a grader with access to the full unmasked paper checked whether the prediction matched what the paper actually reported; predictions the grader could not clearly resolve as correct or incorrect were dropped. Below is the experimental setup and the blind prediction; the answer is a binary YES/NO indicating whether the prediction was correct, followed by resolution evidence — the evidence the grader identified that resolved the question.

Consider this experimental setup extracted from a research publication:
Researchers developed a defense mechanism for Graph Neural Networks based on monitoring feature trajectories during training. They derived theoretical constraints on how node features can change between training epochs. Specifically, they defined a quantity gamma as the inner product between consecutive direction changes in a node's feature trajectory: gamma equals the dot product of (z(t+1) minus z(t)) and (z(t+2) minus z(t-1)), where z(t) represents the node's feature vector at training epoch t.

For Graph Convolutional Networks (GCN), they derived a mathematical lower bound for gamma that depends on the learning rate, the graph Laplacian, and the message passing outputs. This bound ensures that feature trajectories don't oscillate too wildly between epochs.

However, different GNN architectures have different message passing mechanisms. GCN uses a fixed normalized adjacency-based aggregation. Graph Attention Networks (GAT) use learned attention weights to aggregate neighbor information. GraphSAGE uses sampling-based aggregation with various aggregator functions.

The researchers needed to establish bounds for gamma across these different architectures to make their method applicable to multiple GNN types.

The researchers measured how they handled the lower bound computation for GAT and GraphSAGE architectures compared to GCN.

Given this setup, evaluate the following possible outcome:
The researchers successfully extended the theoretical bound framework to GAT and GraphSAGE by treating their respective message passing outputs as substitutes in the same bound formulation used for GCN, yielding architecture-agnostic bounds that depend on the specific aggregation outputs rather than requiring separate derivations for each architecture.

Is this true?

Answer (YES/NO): NO